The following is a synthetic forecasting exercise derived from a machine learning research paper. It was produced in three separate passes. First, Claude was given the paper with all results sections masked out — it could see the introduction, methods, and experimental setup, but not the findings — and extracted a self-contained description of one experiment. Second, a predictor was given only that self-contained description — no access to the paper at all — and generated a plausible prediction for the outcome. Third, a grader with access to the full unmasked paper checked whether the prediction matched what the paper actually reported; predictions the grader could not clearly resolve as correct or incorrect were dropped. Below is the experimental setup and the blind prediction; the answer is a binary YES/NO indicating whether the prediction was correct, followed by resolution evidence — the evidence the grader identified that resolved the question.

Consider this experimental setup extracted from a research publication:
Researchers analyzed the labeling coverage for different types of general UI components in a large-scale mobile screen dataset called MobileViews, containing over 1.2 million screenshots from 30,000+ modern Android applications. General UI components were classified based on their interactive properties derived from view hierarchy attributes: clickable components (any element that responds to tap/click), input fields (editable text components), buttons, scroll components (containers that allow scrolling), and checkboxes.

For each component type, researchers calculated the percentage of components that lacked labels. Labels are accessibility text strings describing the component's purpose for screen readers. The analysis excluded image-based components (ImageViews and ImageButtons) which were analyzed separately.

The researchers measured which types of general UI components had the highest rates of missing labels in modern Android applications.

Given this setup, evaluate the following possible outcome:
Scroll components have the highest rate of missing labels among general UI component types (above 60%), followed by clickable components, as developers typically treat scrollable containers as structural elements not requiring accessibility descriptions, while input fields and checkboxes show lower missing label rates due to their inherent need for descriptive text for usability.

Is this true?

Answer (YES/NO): NO